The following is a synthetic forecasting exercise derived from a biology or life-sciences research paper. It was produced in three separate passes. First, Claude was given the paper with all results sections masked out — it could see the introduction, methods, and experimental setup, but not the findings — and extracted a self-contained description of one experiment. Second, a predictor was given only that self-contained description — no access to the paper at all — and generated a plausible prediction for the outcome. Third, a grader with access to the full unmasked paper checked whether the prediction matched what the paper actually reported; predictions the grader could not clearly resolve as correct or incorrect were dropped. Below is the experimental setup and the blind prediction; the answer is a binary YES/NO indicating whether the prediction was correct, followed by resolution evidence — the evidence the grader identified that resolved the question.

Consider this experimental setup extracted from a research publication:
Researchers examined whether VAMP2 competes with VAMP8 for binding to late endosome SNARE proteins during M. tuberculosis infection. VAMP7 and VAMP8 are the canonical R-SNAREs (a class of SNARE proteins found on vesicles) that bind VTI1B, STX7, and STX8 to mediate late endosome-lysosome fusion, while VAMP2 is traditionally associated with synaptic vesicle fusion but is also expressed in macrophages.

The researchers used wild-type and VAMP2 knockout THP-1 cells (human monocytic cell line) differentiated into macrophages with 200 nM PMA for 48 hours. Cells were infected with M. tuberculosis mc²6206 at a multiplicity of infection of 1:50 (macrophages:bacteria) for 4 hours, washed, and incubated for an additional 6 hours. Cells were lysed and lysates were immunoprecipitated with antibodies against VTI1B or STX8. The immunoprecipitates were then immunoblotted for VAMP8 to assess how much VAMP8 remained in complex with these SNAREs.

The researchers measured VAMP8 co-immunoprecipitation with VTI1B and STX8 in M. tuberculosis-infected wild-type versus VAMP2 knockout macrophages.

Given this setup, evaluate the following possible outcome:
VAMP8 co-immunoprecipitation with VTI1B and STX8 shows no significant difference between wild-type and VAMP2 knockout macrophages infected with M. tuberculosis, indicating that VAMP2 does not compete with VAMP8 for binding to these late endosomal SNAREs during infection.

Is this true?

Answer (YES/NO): NO